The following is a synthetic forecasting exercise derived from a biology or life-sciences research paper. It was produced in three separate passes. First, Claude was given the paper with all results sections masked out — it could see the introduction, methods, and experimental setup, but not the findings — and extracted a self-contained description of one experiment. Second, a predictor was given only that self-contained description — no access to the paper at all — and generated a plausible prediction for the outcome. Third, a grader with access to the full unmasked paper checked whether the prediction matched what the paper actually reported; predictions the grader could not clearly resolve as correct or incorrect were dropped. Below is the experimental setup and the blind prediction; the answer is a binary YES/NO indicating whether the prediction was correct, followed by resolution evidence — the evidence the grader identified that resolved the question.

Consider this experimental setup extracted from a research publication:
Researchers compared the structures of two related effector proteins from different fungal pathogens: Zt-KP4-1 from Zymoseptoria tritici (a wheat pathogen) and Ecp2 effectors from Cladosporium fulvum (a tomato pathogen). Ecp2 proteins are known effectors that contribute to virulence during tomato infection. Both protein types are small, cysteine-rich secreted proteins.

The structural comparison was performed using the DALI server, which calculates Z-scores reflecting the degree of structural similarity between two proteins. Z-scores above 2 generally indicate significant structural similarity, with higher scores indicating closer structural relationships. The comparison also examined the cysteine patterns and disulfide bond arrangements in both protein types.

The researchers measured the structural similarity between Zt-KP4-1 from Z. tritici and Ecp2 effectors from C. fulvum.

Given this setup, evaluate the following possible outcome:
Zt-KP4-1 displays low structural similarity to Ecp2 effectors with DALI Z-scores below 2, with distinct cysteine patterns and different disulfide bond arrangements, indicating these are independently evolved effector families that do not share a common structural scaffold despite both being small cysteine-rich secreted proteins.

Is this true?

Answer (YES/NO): NO